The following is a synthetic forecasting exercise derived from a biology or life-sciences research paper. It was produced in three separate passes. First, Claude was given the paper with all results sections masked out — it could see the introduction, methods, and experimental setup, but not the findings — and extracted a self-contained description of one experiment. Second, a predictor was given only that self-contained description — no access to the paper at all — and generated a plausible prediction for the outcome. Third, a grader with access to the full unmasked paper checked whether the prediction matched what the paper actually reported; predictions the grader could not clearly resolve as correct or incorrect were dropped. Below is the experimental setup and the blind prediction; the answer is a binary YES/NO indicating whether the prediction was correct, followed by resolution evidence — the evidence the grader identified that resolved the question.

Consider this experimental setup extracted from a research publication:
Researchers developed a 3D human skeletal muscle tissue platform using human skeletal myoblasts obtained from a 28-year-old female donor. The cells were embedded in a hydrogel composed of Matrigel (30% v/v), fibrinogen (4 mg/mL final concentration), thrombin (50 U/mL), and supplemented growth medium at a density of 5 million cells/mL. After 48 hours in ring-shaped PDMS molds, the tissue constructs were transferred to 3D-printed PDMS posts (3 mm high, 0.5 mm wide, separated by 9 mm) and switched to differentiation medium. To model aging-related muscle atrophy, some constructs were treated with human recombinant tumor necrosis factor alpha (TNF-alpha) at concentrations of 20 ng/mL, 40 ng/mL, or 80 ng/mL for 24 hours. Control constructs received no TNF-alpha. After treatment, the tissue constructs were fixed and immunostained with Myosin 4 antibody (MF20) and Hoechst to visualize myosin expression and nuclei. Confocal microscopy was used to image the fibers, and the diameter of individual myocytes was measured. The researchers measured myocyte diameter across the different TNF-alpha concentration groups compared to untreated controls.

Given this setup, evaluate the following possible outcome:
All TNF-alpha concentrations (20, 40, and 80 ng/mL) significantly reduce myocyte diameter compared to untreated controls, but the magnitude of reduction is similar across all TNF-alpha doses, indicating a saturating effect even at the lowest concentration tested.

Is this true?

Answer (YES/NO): NO